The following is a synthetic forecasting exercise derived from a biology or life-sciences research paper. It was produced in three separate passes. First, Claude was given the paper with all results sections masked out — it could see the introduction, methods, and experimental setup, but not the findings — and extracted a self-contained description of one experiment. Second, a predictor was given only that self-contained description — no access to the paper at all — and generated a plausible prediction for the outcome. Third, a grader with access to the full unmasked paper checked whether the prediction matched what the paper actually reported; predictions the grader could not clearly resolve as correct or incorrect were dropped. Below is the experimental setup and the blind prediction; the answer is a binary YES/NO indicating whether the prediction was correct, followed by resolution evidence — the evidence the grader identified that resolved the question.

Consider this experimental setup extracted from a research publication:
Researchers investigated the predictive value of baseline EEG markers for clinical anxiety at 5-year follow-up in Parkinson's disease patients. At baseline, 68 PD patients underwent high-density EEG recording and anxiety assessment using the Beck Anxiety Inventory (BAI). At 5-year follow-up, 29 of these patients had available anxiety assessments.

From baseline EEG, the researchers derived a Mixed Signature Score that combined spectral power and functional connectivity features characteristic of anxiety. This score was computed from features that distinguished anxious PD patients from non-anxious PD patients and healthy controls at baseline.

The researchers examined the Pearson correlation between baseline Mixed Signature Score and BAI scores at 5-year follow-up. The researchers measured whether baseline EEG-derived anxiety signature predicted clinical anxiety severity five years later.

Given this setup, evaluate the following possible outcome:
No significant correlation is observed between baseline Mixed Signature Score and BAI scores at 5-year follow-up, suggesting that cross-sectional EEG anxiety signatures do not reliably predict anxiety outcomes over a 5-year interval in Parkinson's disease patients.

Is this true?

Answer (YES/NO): NO